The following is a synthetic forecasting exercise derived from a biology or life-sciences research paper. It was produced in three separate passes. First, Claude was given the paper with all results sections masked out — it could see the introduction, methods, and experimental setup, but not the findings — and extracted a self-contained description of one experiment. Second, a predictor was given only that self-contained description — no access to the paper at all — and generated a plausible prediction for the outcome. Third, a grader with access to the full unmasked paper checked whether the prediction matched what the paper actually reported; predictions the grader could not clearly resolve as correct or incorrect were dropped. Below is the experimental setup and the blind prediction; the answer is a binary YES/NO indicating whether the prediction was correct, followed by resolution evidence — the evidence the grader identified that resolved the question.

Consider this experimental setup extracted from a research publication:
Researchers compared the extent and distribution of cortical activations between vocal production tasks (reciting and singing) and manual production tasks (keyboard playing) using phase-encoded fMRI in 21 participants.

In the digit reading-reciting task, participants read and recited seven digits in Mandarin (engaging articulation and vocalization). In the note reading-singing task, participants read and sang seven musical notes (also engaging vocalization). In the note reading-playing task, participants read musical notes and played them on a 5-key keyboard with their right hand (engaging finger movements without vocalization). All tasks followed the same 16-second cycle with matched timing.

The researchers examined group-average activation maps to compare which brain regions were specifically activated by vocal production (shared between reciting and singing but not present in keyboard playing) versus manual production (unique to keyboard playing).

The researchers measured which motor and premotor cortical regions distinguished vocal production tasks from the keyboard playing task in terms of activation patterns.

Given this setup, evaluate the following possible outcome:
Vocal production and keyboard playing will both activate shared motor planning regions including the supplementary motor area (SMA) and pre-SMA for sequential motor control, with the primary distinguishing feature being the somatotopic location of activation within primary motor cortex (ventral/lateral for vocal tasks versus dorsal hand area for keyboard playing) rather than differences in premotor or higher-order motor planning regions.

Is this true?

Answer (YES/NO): NO